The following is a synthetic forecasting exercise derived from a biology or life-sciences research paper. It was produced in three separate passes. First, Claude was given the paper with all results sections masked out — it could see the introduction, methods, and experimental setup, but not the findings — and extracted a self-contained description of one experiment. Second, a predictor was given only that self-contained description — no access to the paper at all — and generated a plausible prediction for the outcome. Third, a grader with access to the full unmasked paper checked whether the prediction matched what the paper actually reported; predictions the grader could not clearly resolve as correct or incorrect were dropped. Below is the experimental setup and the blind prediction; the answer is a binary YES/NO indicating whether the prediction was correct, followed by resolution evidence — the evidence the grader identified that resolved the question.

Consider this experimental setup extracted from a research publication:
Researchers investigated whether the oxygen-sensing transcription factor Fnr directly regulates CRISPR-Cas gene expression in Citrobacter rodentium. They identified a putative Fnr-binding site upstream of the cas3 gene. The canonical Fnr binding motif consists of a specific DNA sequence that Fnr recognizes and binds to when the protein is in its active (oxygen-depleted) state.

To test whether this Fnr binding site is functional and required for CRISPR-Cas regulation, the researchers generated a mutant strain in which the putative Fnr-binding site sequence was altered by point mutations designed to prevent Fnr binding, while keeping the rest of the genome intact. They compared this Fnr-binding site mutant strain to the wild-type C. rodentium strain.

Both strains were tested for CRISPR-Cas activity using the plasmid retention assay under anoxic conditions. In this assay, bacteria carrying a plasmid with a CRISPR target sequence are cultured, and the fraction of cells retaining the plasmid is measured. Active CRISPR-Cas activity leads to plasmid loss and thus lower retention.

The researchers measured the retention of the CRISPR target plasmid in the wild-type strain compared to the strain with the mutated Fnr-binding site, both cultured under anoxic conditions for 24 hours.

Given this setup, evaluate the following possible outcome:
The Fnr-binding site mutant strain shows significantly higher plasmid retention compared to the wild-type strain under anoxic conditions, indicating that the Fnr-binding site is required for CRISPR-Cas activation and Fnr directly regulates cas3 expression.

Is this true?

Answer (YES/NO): YES